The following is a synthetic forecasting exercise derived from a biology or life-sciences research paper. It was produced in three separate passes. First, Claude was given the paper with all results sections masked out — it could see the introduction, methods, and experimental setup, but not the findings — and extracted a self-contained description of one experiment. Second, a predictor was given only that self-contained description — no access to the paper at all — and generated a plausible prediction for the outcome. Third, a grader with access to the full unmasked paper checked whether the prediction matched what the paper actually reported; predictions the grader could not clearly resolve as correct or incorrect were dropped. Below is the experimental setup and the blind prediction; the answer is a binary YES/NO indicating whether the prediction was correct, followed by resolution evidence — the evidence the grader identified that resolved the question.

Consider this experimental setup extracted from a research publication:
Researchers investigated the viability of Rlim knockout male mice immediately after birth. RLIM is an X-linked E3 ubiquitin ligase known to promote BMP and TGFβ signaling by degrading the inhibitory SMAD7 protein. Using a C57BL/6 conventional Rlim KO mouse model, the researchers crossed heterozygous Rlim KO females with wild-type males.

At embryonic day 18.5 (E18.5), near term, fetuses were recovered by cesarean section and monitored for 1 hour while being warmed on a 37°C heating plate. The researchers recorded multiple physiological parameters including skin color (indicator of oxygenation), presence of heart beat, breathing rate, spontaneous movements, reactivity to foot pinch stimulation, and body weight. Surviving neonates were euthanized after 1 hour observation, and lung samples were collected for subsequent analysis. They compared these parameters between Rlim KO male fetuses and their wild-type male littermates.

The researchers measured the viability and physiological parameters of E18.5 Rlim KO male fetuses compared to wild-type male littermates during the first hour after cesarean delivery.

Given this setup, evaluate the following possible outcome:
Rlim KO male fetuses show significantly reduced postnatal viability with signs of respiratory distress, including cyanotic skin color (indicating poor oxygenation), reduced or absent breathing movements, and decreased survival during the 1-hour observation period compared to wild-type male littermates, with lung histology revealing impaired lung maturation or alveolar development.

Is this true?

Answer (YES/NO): YES